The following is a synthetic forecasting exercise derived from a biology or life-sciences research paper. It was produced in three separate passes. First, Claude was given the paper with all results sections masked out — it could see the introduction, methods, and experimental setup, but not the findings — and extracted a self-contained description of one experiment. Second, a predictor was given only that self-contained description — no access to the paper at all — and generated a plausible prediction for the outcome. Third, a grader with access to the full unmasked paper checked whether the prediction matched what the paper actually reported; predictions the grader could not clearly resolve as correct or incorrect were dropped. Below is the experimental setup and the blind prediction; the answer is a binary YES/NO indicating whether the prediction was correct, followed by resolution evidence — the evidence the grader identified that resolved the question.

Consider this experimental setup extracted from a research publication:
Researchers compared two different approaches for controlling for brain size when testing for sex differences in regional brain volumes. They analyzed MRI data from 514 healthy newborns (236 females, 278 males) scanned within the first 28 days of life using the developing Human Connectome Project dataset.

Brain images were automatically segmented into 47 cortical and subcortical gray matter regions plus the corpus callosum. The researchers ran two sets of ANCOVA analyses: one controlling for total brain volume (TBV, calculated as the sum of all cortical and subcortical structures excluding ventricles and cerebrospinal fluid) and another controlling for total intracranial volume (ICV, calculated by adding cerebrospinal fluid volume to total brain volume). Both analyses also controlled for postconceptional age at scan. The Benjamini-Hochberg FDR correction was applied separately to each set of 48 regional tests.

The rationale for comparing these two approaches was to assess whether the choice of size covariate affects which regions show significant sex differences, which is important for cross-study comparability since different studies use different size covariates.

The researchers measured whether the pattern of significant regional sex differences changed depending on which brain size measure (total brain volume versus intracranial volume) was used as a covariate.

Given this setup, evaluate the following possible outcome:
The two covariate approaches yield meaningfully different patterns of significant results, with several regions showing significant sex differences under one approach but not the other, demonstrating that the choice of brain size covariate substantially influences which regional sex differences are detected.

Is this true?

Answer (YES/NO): YES